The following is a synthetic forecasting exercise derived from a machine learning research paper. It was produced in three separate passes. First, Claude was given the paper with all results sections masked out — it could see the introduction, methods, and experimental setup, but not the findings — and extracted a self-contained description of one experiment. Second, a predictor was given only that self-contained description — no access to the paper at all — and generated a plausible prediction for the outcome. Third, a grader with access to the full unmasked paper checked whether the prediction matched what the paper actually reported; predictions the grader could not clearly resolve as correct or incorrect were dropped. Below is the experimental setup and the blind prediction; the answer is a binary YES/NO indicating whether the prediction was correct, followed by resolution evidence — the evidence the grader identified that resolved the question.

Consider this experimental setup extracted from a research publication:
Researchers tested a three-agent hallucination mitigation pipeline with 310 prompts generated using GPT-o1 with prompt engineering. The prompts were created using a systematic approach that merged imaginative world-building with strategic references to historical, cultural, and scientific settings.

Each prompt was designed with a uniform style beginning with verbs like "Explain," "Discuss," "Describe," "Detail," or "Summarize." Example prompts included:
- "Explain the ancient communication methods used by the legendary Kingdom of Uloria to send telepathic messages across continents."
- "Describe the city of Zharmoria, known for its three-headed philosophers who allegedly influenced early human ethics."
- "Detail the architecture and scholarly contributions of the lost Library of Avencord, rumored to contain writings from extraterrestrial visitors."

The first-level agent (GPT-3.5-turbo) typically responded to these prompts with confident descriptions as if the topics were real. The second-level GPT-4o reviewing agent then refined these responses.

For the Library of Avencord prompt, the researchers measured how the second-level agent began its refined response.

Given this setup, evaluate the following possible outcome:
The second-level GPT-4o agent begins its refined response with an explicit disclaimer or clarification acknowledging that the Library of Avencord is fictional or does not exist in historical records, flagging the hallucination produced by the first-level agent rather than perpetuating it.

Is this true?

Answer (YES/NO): YES